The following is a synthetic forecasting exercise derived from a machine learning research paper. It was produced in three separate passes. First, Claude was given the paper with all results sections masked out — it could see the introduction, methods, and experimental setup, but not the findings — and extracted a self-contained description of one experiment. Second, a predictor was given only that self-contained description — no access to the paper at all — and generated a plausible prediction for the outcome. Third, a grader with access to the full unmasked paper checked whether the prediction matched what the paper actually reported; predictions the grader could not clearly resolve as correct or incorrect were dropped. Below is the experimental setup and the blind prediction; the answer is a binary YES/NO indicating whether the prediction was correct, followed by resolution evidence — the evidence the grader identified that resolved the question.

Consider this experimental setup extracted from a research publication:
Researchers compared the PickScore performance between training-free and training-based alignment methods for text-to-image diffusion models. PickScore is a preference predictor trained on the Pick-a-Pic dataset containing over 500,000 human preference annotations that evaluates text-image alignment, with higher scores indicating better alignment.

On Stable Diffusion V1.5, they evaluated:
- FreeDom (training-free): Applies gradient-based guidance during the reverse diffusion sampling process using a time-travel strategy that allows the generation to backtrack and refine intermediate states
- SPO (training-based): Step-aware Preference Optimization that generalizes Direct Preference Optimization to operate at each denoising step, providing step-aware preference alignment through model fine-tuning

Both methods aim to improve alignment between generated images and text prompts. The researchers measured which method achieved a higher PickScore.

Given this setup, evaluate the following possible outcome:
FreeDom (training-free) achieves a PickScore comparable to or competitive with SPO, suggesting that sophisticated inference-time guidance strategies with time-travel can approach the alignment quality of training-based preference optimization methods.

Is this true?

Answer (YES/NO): YES